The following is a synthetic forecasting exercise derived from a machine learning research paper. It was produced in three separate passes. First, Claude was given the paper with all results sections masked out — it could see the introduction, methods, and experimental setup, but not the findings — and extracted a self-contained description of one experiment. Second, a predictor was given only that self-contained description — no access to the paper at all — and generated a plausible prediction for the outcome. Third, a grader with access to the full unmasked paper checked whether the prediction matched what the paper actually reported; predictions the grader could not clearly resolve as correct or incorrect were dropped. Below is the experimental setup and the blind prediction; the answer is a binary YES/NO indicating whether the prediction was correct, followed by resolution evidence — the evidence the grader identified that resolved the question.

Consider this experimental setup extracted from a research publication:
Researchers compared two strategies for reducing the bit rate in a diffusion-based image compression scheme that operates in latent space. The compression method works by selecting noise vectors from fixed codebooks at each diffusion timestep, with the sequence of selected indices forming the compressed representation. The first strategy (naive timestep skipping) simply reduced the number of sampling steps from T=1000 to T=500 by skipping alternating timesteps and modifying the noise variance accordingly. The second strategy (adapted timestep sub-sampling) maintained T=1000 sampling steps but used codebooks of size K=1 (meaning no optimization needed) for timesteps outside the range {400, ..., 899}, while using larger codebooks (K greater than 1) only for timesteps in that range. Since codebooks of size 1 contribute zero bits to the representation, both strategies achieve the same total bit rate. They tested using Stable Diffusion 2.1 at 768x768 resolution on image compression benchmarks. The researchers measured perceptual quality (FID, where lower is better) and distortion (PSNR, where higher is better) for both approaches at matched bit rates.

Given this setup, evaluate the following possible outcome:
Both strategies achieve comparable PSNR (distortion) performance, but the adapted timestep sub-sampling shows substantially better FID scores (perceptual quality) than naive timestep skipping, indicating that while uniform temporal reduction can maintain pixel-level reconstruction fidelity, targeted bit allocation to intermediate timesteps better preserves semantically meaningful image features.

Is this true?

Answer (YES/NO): NO